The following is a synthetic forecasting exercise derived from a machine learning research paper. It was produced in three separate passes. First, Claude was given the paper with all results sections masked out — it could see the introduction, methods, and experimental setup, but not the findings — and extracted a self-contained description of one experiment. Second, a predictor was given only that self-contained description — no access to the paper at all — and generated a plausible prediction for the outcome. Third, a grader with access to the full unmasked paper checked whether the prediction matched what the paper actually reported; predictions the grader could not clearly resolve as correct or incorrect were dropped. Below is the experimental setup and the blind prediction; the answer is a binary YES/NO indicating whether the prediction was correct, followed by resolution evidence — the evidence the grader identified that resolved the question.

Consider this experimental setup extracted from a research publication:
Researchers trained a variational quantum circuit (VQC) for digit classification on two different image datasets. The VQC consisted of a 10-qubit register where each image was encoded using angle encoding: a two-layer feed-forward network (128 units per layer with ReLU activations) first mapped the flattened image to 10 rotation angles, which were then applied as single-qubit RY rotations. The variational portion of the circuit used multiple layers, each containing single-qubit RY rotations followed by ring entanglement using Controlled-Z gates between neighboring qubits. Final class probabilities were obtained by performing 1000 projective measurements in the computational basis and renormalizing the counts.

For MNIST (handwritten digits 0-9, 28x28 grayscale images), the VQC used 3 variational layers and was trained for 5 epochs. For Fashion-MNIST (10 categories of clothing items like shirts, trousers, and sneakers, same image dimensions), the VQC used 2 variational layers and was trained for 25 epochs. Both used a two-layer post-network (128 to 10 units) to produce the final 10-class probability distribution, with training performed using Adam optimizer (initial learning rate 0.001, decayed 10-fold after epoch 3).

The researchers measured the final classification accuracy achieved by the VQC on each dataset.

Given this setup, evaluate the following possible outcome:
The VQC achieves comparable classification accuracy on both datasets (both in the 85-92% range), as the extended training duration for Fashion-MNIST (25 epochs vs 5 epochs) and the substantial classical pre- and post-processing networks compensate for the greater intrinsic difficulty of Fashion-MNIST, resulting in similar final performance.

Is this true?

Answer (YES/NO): NO